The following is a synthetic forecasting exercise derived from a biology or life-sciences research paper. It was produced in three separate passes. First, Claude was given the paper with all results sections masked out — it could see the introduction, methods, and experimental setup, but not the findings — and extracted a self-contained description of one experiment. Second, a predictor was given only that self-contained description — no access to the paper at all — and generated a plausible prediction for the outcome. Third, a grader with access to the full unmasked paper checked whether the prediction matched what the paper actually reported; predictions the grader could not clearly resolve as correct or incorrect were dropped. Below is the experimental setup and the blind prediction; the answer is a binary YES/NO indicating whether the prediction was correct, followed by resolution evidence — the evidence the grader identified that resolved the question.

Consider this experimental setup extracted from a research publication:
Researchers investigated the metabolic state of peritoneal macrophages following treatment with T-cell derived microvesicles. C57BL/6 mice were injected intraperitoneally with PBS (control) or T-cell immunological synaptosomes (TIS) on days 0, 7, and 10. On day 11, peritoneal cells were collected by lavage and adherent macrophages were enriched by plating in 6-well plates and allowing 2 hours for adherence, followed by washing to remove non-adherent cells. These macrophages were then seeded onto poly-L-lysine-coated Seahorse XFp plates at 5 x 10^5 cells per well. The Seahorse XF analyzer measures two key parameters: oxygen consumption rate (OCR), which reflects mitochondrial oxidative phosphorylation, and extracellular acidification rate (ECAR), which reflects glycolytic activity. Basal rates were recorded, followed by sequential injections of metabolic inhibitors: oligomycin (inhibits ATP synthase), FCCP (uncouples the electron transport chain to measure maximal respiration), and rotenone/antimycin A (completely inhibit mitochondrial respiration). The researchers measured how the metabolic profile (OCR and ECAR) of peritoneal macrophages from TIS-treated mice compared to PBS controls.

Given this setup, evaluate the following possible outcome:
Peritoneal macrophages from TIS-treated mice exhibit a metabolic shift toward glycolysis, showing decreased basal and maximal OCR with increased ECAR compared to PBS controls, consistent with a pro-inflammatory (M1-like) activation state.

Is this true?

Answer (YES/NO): NO